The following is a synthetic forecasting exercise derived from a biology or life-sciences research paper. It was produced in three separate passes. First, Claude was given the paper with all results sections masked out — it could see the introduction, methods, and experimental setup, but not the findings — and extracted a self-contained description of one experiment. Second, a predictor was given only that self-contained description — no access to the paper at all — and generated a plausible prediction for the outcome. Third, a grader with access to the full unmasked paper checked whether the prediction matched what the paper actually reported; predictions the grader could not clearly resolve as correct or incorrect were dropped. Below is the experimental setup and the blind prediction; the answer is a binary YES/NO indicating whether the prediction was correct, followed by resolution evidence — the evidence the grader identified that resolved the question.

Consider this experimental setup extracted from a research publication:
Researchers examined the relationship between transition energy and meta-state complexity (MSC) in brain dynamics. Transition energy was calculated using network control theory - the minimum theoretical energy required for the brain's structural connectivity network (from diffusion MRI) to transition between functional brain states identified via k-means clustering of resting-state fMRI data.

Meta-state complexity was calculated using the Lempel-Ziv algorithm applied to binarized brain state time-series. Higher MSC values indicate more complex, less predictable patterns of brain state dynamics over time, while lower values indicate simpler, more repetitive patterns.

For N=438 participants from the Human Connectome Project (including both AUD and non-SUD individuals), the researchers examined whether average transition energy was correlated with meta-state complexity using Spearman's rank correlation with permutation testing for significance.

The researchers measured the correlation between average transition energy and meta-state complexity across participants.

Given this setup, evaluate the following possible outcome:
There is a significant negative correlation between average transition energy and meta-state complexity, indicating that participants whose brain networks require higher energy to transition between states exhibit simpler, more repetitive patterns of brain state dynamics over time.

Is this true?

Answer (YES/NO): YES